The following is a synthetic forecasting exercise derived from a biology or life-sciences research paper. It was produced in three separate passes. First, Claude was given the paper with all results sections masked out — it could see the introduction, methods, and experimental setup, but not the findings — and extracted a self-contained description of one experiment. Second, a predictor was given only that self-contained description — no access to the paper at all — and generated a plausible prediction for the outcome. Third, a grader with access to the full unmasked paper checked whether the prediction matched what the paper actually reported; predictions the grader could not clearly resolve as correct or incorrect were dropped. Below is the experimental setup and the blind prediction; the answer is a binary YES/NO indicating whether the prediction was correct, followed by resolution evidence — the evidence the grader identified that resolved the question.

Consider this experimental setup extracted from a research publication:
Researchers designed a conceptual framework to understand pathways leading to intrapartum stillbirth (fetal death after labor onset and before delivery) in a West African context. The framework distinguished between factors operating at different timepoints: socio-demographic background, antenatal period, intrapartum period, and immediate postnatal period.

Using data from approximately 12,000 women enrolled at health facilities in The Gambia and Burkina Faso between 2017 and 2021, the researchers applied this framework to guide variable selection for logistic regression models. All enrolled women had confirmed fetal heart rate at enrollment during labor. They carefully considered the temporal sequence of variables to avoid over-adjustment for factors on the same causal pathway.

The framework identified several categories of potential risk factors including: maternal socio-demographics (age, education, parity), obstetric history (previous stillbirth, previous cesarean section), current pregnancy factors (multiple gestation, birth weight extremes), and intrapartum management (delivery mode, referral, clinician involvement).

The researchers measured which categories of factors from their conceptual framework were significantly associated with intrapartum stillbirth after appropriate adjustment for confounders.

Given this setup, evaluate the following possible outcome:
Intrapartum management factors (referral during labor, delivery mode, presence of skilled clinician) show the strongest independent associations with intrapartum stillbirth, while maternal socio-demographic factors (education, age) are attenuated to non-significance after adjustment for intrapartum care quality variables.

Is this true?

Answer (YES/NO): NO